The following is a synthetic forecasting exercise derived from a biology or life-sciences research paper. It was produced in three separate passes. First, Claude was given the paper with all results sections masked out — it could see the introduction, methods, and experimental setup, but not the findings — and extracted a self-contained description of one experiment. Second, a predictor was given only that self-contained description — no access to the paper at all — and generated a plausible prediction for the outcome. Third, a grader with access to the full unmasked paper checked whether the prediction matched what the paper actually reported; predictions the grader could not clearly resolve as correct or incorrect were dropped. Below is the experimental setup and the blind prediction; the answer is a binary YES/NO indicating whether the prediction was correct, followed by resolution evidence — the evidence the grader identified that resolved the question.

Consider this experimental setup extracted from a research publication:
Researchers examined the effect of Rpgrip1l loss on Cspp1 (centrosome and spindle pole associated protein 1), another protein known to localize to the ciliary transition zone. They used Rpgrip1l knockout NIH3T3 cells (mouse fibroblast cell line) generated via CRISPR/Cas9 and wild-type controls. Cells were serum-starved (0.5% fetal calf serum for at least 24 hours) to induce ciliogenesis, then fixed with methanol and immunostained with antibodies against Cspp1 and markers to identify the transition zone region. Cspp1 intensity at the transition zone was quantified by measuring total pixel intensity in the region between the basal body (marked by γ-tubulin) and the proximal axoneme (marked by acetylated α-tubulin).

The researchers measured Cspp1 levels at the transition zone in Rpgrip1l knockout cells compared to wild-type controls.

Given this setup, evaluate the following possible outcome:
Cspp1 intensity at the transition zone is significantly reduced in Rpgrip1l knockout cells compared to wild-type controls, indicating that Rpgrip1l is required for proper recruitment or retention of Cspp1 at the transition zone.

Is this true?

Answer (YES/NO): NO